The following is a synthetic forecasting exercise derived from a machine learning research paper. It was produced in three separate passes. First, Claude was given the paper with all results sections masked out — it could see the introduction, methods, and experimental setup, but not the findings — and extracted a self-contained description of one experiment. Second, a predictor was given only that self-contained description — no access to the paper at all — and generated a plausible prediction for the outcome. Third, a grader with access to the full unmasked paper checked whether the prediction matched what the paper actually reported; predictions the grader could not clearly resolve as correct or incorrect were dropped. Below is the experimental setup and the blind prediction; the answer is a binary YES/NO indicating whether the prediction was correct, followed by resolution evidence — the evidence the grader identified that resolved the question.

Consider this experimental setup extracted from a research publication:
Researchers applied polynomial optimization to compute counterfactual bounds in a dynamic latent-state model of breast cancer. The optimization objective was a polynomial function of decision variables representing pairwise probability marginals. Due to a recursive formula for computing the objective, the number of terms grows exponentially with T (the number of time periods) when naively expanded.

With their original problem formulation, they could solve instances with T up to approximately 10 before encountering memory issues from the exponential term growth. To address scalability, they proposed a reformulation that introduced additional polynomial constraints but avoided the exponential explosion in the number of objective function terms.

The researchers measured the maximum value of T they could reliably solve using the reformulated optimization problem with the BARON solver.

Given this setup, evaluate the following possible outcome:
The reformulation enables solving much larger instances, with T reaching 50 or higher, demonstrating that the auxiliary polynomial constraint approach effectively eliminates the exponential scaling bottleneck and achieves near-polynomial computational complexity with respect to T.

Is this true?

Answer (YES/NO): YES